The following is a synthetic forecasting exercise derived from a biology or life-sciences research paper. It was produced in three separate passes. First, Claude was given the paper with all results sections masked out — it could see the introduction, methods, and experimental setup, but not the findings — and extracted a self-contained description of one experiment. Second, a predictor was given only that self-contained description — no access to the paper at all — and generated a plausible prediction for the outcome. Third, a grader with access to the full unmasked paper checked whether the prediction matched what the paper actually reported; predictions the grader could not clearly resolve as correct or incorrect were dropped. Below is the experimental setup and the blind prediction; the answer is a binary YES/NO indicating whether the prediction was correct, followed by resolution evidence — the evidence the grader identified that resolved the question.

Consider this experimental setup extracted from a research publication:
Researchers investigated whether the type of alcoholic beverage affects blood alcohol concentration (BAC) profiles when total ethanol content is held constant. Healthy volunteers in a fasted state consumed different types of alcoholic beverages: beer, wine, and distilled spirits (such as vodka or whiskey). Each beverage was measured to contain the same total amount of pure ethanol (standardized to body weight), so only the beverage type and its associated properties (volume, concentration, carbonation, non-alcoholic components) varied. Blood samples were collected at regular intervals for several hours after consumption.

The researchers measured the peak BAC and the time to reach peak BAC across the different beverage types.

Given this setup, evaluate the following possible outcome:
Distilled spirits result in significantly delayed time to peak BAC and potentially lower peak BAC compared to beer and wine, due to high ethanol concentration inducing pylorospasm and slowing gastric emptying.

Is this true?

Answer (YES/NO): NO